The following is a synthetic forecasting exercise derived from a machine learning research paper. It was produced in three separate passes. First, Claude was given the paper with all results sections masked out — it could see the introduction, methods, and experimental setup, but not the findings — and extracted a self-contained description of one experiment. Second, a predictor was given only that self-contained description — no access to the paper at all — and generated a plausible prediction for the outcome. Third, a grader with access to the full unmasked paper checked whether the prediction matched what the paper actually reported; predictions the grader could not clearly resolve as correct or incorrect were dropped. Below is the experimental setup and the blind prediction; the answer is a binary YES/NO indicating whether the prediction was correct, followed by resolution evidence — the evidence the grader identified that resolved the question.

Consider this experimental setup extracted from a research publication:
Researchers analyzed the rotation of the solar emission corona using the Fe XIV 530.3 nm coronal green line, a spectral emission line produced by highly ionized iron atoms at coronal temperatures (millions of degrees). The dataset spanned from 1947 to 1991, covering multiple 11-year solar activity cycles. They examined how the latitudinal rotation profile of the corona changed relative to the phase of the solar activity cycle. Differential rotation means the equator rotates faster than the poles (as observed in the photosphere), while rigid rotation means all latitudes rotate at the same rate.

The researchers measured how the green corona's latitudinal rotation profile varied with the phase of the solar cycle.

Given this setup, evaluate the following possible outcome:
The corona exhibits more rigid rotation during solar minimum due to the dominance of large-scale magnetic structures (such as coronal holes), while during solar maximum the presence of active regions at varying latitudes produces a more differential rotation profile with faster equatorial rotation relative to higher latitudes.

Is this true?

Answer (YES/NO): YES